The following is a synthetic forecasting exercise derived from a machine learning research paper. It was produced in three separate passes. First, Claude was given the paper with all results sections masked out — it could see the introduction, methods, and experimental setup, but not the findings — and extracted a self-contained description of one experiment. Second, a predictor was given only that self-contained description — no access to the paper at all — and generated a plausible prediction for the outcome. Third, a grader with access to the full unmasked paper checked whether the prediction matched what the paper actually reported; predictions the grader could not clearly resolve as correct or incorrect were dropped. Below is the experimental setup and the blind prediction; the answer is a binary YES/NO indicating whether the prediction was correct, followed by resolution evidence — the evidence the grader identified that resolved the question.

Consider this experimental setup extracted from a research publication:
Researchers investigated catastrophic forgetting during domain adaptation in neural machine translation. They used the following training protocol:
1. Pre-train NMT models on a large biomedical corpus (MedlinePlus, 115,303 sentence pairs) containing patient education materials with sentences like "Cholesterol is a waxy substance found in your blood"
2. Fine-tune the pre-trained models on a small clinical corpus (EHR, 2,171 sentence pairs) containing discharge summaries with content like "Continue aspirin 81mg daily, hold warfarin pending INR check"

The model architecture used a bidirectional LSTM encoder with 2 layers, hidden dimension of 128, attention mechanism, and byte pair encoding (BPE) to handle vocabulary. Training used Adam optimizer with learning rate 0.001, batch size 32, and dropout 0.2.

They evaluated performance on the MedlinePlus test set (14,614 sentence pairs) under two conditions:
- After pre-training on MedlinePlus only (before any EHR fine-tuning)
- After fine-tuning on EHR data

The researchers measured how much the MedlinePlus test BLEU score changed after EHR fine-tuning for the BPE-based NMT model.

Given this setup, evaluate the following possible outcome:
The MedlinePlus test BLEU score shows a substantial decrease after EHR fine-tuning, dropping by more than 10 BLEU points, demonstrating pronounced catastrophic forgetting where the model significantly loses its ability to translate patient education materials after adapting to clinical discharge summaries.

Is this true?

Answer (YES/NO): NO